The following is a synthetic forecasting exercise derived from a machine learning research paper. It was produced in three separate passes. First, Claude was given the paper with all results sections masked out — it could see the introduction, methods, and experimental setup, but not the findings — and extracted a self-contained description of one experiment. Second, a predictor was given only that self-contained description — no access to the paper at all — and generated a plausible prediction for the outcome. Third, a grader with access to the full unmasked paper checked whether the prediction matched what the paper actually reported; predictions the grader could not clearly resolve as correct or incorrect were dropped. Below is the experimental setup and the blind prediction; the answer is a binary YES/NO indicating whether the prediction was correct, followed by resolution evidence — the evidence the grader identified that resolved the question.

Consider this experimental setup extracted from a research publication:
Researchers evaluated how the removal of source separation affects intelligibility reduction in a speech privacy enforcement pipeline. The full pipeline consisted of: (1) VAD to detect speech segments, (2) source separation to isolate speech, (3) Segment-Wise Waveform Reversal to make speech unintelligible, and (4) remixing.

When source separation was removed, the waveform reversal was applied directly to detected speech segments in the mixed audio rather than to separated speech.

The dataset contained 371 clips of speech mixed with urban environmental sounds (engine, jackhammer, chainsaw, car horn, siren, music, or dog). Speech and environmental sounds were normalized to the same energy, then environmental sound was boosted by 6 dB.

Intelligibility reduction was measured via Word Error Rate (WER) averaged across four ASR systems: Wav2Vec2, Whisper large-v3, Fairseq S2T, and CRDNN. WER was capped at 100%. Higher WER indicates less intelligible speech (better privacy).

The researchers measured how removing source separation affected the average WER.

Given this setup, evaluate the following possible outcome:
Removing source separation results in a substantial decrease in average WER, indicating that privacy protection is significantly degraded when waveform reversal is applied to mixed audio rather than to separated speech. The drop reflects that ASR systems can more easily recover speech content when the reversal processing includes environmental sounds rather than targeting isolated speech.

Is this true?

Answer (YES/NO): NO